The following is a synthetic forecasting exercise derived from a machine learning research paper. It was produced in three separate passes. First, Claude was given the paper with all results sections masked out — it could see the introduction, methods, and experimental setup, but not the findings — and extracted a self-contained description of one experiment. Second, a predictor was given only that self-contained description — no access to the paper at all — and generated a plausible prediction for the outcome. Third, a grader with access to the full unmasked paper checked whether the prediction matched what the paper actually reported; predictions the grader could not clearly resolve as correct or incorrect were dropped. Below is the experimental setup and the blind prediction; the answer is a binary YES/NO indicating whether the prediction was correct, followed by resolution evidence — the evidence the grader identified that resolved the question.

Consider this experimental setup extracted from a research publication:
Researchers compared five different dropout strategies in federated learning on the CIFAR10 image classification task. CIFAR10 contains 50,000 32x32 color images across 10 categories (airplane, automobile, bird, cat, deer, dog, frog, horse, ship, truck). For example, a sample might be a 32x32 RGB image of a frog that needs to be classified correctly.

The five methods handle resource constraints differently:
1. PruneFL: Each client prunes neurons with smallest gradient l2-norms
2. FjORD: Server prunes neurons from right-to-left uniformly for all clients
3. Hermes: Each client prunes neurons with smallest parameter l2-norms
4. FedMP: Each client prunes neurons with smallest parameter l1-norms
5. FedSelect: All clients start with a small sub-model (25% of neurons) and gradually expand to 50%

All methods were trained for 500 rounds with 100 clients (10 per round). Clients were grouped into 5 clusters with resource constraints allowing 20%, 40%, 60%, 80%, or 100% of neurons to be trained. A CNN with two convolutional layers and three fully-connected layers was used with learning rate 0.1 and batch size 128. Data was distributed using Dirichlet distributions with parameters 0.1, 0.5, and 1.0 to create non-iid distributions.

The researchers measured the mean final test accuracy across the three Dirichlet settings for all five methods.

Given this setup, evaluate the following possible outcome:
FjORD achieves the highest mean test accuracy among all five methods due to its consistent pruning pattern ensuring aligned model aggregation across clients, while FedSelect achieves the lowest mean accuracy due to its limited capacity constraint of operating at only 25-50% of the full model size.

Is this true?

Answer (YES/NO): NO